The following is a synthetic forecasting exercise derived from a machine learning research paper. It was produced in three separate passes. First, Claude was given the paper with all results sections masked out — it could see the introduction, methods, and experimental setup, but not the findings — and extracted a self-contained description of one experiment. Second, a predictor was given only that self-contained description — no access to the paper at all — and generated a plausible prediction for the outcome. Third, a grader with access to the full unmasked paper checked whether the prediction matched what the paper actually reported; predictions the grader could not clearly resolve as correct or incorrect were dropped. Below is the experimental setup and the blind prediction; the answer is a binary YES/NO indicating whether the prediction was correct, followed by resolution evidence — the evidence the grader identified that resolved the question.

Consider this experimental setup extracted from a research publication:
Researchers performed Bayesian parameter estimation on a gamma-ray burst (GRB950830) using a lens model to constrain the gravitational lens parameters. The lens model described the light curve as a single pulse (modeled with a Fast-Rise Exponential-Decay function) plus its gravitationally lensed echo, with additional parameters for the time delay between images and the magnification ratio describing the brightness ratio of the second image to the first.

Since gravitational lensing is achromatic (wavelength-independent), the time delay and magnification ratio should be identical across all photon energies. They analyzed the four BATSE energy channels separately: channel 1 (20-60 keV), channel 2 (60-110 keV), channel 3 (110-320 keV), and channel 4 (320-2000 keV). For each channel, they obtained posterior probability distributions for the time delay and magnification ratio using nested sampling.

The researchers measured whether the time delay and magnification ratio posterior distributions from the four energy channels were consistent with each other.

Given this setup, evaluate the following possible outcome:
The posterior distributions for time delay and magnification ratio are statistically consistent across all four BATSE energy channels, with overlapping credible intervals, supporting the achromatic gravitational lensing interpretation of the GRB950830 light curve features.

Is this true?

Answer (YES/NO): YES